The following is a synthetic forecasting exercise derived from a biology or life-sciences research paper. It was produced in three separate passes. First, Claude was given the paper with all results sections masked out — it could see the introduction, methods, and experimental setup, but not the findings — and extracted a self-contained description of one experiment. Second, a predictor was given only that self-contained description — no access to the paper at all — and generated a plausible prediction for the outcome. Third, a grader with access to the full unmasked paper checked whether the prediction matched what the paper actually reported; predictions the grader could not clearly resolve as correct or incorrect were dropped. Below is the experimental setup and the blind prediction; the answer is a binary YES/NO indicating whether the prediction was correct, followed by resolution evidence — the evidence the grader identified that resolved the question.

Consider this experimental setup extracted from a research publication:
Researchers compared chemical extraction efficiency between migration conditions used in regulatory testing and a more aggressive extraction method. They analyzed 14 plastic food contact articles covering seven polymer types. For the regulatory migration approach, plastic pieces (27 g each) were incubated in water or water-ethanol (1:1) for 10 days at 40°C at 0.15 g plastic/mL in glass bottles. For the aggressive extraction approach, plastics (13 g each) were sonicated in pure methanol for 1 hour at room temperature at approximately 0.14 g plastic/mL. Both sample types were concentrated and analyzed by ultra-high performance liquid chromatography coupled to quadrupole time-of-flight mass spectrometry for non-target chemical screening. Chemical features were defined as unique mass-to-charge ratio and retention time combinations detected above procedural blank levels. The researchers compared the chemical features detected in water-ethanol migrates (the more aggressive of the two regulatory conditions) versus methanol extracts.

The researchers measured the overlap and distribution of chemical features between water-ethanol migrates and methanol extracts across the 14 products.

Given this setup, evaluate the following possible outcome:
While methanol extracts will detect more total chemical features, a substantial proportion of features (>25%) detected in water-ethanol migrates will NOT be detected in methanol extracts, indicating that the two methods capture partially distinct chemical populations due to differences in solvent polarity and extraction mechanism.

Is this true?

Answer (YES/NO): NO